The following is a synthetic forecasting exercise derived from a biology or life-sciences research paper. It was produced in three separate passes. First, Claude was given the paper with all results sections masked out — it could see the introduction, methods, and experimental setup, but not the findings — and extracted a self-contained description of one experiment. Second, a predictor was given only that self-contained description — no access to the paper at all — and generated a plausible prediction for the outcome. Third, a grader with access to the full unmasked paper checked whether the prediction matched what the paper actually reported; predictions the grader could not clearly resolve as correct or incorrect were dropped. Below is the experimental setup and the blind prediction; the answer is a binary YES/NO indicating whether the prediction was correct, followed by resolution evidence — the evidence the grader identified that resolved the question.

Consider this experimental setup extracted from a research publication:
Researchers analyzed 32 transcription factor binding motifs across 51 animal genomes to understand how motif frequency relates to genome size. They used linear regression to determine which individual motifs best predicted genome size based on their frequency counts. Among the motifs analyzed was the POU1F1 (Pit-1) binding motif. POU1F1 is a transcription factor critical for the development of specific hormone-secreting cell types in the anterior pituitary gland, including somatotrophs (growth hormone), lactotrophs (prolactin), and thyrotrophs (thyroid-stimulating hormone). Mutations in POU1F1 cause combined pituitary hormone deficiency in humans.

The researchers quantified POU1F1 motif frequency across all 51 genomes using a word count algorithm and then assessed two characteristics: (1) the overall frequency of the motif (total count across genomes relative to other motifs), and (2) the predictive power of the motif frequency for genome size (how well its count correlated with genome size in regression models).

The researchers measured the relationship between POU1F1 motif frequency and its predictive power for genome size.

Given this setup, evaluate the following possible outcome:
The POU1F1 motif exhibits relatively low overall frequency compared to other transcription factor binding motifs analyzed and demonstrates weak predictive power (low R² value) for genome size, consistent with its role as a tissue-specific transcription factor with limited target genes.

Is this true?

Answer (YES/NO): NO